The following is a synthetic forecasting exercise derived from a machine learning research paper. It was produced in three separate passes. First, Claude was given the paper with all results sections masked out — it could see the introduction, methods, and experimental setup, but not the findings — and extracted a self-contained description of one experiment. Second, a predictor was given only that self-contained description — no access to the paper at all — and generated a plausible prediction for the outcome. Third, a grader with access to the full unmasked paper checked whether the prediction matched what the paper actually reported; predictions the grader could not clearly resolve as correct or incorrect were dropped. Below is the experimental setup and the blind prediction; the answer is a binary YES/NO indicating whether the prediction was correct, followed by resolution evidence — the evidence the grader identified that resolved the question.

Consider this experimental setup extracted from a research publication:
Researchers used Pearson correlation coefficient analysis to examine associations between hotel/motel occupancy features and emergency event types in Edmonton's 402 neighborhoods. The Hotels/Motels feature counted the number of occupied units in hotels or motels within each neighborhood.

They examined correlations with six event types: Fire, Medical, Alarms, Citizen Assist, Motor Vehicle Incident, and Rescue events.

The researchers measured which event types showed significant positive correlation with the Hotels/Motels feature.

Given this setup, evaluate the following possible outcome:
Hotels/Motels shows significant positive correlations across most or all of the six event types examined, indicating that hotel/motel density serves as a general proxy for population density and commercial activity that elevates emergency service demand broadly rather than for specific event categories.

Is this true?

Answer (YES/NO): NO